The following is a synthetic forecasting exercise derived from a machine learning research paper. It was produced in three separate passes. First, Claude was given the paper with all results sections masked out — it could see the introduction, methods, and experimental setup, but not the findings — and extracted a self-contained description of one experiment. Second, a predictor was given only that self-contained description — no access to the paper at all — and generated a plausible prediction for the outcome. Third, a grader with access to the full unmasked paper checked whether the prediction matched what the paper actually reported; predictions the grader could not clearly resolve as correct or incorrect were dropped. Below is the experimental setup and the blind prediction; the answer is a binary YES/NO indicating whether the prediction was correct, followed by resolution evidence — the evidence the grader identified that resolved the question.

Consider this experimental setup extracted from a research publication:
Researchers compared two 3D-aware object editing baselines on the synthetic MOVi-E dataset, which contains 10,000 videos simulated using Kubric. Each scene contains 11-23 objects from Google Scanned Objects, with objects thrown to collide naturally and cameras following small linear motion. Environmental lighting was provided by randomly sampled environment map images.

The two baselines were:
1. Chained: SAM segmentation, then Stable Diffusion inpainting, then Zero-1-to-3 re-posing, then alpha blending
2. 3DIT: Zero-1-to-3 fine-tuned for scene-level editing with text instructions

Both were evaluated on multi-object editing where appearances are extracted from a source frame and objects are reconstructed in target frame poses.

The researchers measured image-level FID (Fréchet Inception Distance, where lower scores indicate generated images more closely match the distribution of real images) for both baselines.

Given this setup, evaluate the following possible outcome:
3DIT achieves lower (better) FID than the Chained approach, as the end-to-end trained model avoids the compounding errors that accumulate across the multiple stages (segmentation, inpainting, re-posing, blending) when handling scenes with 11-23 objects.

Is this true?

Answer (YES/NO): NO